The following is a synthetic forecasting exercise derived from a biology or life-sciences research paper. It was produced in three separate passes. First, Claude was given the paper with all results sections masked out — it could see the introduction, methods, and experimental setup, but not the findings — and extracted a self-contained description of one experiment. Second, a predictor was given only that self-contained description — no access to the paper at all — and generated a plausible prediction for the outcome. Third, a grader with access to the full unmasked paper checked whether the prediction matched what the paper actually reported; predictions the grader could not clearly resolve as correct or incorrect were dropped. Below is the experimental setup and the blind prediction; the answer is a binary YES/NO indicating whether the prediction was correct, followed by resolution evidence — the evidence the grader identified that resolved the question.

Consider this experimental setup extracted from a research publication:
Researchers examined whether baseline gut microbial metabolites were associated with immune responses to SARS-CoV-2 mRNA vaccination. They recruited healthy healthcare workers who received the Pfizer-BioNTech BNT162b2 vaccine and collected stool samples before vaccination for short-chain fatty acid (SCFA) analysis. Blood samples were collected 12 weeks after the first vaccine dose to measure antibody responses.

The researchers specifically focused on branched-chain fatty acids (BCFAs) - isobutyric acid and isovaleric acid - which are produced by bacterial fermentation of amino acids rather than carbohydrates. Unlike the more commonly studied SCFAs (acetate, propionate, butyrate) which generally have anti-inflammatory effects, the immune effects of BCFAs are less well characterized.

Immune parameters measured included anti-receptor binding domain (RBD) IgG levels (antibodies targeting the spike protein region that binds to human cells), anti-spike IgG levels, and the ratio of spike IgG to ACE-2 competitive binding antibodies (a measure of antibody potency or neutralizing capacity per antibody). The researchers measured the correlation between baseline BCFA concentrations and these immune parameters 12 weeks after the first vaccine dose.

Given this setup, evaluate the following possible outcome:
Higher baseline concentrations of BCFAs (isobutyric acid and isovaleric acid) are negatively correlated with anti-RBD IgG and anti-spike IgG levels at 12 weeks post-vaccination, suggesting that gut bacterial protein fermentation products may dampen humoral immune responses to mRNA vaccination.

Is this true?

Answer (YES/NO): NO